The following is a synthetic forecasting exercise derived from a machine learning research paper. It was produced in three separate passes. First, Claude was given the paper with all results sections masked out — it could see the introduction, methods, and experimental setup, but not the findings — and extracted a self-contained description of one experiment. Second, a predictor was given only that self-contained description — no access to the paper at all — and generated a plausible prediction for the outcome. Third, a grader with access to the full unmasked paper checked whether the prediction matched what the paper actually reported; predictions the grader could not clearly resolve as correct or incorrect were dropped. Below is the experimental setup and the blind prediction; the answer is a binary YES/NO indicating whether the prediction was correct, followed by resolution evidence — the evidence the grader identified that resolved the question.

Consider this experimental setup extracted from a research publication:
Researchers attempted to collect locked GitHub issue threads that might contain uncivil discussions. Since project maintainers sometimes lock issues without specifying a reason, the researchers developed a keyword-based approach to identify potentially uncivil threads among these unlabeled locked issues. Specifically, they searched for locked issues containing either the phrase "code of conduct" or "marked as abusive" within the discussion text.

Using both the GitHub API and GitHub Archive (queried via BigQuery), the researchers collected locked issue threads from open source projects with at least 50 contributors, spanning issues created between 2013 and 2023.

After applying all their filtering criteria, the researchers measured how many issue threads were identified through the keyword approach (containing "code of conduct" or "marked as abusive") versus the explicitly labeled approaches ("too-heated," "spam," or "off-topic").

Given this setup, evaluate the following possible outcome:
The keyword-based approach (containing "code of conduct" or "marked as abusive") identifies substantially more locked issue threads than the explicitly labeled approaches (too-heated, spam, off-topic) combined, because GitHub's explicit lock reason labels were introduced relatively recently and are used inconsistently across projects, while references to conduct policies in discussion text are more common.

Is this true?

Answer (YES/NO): NO